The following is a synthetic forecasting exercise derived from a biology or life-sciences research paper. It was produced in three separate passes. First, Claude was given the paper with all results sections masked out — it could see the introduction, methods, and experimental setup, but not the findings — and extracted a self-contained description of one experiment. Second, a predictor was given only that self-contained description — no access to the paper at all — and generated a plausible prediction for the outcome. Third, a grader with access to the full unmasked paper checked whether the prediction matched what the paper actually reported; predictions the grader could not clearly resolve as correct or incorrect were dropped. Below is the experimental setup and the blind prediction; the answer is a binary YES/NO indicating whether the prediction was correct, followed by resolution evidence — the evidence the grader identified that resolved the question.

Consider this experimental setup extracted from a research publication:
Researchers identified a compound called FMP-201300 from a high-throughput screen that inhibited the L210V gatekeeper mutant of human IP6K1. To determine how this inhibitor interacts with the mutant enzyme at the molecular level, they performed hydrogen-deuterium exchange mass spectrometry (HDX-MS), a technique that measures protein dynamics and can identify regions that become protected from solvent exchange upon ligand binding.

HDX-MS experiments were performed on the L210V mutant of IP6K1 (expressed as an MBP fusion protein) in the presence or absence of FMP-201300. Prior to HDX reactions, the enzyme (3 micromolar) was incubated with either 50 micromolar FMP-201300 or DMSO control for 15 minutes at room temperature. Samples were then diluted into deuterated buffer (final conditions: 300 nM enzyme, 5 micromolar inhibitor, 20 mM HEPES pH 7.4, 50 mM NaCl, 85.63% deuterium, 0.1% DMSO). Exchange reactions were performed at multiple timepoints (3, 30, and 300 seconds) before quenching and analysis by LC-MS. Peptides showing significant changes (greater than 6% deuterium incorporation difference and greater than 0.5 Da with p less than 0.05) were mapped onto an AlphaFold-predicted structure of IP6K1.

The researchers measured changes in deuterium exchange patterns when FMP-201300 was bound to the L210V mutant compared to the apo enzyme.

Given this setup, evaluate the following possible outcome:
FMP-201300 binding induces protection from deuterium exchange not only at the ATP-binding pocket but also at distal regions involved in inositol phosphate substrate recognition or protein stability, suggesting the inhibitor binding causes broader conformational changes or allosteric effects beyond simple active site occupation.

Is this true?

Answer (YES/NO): NO